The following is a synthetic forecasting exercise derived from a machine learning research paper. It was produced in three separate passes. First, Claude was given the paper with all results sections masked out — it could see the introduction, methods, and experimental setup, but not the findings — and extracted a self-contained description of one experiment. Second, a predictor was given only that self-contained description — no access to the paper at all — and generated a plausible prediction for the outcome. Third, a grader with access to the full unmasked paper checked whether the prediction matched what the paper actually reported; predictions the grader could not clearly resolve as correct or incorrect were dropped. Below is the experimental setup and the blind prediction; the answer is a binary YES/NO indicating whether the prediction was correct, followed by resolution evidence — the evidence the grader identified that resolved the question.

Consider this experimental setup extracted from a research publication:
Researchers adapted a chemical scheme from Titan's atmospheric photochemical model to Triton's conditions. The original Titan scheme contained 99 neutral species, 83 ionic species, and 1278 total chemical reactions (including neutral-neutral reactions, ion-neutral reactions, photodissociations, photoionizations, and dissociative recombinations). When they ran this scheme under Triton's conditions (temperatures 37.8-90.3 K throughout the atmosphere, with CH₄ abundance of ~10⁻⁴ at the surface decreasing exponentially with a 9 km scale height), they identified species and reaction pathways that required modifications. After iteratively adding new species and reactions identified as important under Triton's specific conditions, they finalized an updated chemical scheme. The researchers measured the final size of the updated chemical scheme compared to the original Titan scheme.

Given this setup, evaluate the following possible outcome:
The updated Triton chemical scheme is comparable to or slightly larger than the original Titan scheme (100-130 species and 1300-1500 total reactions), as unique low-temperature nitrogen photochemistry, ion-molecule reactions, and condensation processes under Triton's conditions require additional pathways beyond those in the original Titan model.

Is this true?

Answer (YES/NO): NO